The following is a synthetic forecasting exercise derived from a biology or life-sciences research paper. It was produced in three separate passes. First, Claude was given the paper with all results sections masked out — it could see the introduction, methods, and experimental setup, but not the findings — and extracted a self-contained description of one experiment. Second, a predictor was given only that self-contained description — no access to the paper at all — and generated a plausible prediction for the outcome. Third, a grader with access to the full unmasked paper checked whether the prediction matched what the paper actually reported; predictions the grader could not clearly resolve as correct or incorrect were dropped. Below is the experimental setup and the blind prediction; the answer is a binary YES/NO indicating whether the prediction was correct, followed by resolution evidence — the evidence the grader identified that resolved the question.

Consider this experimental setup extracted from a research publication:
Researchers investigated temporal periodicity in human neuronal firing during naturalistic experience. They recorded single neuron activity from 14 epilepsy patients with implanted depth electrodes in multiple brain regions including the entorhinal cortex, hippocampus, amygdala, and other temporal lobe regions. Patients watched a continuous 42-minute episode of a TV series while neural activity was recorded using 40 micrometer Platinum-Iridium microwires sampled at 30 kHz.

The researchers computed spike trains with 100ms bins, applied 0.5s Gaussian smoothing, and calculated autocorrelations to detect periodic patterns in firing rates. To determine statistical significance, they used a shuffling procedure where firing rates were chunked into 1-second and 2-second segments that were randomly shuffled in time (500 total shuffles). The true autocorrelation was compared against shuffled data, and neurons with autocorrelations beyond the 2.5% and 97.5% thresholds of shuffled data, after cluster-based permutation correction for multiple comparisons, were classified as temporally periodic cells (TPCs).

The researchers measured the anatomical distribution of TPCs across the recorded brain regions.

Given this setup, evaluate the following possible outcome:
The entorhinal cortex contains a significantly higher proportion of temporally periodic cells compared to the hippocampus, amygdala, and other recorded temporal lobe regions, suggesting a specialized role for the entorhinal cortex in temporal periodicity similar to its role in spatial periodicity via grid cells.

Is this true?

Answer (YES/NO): YES